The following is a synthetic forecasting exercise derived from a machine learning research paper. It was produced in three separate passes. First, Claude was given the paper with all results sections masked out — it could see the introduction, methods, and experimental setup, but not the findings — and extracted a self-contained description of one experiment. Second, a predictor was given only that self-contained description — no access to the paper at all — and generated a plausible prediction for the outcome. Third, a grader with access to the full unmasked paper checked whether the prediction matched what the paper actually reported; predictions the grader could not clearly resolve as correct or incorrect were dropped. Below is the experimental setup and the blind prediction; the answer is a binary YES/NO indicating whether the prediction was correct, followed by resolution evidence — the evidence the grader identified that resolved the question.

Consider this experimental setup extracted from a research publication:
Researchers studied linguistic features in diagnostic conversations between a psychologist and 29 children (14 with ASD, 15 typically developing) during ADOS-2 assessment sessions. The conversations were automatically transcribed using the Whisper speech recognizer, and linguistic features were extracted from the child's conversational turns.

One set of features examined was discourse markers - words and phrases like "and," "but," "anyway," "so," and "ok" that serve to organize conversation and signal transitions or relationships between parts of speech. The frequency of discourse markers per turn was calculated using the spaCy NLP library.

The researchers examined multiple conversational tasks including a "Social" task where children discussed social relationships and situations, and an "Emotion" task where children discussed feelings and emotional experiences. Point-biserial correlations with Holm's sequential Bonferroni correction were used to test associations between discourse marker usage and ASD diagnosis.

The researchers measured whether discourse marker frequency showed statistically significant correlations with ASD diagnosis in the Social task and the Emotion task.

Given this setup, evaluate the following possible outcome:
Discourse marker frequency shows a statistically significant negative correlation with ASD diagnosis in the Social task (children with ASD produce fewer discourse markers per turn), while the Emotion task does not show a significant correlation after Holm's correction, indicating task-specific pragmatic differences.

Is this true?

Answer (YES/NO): YES